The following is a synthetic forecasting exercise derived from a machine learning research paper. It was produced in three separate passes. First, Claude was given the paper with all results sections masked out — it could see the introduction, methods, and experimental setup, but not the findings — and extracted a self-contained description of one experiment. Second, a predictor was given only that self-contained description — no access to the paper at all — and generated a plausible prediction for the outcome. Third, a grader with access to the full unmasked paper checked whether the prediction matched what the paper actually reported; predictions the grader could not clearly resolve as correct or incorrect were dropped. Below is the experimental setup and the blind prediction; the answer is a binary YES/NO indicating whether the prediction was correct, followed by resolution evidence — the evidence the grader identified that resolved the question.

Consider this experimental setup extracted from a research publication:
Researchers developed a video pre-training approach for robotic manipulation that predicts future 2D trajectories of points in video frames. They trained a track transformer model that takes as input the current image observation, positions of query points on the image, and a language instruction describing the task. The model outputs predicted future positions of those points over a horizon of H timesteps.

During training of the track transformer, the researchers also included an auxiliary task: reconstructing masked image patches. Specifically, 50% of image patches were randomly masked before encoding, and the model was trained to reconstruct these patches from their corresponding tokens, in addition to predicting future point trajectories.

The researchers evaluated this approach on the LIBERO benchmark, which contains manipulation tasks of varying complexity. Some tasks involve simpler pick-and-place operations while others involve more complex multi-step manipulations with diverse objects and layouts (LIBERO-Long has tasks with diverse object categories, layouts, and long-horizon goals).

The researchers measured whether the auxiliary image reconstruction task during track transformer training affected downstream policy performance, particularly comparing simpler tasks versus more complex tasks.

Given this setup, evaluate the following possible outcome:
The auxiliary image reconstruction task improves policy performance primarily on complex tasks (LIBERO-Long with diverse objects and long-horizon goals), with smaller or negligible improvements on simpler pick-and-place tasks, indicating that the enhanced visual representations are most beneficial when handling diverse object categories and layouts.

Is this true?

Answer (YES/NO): YES